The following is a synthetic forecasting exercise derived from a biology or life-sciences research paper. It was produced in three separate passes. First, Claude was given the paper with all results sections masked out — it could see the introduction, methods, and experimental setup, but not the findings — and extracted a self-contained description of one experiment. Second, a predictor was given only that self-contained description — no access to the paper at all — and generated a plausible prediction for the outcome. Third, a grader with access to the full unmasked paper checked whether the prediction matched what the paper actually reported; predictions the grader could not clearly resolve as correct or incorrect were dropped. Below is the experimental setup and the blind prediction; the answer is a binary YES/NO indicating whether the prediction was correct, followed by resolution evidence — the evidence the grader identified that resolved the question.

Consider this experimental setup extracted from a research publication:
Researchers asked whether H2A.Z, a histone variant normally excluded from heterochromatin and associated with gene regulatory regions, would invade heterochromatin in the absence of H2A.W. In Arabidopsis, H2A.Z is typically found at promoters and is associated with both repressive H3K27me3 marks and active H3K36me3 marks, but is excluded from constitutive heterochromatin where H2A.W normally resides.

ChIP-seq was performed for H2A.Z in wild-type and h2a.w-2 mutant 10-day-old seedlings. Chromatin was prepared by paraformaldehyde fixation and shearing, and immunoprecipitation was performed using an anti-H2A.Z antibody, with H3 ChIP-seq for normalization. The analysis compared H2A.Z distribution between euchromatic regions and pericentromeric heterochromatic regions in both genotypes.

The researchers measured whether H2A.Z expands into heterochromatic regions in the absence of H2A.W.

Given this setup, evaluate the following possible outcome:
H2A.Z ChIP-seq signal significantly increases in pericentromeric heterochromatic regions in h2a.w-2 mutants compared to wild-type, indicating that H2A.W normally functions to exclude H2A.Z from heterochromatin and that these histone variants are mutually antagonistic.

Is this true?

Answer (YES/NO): NO